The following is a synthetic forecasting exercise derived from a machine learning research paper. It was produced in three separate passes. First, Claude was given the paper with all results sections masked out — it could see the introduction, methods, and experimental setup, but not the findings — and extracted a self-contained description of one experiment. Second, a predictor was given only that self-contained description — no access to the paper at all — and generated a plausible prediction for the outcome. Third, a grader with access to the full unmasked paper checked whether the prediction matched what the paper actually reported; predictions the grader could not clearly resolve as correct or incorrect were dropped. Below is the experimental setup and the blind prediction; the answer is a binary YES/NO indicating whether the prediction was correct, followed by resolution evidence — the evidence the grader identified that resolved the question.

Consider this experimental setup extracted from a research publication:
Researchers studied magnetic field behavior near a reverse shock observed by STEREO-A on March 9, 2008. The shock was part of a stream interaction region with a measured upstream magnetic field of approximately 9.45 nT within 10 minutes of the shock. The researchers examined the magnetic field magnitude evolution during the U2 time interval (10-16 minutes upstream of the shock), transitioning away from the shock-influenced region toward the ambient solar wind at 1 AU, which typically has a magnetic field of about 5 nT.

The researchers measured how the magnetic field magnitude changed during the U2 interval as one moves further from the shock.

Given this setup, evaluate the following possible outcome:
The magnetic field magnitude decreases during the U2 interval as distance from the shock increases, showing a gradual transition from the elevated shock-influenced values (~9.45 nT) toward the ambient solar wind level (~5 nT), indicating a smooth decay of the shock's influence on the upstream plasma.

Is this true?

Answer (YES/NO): YES